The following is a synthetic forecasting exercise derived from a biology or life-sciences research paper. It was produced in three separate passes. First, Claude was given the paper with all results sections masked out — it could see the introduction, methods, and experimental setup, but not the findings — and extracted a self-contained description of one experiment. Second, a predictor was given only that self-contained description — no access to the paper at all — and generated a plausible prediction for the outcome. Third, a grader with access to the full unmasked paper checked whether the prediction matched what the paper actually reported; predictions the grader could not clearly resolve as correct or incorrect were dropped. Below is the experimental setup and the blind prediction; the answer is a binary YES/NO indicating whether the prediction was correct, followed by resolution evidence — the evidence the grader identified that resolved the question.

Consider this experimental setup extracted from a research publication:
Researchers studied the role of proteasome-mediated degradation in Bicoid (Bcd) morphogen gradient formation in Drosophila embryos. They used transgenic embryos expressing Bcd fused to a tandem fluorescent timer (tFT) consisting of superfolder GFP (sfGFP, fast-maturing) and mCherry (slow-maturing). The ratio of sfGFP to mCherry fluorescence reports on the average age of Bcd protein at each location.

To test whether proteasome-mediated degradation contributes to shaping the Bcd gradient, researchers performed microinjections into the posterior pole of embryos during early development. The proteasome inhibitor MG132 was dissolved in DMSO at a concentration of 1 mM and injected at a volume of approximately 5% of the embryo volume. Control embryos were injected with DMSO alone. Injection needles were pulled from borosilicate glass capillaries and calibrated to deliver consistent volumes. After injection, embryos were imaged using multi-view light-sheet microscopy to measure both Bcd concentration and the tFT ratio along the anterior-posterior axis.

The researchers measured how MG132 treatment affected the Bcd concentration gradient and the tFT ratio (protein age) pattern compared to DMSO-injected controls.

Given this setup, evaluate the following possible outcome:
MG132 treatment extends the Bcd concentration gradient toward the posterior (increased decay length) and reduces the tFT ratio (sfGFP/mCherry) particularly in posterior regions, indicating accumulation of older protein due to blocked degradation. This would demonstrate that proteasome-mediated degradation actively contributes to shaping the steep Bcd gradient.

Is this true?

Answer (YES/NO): NO